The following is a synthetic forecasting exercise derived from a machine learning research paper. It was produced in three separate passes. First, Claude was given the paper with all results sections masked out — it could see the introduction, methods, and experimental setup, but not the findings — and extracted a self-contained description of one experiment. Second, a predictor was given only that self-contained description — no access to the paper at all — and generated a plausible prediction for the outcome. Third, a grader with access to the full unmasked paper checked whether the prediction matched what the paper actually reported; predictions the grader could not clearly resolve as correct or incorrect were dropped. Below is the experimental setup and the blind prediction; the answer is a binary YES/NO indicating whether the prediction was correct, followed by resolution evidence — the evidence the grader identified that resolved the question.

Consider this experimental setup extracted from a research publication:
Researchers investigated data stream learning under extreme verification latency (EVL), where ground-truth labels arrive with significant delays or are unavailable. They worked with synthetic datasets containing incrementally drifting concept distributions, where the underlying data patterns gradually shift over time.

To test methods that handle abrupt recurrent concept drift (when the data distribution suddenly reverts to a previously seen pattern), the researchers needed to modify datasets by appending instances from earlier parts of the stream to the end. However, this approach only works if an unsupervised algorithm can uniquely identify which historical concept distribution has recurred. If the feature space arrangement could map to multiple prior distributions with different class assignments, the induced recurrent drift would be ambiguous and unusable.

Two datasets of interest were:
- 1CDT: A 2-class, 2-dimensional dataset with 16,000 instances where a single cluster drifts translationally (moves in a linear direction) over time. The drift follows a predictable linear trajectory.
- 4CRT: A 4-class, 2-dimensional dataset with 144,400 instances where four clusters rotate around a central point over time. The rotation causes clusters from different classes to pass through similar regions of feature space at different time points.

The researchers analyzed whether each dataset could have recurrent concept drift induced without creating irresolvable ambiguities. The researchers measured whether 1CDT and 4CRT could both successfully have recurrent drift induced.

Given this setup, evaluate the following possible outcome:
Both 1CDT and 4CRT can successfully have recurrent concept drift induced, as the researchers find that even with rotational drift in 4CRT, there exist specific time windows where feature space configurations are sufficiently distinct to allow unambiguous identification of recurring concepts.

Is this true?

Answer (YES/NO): NO